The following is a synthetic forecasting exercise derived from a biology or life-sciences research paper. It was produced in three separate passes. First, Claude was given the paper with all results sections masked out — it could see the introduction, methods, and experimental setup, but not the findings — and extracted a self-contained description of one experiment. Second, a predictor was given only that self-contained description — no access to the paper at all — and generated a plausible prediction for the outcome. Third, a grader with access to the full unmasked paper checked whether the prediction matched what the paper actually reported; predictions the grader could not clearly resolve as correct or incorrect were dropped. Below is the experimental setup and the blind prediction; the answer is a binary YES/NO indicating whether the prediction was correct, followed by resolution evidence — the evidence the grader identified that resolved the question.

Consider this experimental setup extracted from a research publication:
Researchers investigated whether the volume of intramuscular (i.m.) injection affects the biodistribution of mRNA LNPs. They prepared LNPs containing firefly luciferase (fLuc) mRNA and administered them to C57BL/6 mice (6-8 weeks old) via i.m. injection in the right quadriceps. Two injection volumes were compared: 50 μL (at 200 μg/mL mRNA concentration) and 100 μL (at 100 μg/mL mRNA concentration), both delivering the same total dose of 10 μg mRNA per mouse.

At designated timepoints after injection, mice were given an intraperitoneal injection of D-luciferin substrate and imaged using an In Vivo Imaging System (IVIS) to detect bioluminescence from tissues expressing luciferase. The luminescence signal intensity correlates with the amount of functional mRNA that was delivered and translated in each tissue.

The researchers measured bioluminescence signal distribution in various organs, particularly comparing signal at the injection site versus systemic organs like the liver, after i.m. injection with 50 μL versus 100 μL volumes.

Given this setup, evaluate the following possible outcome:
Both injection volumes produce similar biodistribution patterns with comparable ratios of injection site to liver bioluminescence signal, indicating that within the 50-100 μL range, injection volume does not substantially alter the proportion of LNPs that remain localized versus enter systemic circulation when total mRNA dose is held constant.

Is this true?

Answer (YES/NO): YES